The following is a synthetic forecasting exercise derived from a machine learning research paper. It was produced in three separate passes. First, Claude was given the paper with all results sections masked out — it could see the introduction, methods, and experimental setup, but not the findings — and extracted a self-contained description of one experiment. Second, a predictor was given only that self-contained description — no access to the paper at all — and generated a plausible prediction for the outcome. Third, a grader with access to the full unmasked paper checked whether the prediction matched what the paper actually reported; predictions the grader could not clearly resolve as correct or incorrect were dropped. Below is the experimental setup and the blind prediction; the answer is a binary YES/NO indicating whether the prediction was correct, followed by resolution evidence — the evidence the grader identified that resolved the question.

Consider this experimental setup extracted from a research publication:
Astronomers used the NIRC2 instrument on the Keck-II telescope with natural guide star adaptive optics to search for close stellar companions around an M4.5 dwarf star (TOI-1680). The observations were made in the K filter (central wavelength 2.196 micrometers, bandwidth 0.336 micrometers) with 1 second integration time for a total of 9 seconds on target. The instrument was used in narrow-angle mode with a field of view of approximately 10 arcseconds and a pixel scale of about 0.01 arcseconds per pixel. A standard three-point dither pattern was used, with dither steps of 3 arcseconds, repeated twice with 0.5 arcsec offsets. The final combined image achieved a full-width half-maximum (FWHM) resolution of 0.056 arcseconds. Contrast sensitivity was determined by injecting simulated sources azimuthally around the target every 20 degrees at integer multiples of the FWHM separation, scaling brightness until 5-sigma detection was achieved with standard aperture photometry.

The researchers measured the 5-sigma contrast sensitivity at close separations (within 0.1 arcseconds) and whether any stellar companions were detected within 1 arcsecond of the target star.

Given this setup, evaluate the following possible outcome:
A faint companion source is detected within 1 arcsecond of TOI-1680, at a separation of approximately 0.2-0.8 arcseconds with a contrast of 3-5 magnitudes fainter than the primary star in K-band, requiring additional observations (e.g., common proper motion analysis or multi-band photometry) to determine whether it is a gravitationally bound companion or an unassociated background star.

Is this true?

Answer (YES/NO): NO